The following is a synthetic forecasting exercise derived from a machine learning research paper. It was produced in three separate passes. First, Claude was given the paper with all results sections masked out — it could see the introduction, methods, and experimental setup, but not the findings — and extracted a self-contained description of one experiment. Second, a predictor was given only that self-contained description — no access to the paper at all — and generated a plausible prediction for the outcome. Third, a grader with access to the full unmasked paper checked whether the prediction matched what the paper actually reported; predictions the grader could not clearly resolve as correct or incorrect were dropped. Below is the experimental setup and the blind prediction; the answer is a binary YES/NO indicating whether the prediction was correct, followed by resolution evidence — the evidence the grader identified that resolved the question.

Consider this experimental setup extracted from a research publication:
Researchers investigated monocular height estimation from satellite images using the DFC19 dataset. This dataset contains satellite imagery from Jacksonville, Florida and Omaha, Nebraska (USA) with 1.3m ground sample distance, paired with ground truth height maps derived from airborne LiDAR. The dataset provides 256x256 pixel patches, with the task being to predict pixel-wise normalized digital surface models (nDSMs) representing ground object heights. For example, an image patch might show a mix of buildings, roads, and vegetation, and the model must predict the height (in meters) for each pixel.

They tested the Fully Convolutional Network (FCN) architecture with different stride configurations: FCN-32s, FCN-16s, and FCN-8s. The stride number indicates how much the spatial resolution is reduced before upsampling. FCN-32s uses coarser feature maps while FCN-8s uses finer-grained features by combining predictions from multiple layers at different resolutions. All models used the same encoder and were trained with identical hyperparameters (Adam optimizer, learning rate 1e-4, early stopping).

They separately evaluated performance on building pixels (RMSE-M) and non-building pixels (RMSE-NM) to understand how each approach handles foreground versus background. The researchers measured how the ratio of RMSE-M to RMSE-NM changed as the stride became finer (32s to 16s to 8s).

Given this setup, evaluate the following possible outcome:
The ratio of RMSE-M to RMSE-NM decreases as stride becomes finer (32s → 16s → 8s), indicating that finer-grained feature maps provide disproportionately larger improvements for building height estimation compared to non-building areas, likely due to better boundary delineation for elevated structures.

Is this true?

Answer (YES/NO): NO